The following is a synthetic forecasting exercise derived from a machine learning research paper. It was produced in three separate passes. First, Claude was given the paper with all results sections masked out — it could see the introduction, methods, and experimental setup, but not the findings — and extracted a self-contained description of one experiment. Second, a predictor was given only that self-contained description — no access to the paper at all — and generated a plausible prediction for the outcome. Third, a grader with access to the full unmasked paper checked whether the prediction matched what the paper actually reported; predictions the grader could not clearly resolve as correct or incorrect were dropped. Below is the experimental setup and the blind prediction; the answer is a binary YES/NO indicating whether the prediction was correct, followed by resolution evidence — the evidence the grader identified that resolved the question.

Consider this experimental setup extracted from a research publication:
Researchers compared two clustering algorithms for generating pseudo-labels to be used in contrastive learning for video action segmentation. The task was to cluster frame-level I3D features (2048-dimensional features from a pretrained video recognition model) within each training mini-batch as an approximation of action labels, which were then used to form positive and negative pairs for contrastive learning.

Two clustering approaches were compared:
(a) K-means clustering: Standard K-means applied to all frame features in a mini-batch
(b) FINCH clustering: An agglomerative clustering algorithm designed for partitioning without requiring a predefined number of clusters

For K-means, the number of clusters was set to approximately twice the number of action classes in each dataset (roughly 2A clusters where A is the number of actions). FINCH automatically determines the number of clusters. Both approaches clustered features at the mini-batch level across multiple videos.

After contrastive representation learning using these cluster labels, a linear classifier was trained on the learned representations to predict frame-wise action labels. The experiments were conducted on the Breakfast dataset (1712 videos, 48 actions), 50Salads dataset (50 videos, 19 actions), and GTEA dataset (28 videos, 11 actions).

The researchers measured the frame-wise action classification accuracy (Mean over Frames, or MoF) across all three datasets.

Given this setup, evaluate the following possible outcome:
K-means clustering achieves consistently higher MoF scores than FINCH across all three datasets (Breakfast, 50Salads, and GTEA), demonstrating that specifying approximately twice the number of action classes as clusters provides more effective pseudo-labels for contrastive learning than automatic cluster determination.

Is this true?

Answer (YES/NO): YES